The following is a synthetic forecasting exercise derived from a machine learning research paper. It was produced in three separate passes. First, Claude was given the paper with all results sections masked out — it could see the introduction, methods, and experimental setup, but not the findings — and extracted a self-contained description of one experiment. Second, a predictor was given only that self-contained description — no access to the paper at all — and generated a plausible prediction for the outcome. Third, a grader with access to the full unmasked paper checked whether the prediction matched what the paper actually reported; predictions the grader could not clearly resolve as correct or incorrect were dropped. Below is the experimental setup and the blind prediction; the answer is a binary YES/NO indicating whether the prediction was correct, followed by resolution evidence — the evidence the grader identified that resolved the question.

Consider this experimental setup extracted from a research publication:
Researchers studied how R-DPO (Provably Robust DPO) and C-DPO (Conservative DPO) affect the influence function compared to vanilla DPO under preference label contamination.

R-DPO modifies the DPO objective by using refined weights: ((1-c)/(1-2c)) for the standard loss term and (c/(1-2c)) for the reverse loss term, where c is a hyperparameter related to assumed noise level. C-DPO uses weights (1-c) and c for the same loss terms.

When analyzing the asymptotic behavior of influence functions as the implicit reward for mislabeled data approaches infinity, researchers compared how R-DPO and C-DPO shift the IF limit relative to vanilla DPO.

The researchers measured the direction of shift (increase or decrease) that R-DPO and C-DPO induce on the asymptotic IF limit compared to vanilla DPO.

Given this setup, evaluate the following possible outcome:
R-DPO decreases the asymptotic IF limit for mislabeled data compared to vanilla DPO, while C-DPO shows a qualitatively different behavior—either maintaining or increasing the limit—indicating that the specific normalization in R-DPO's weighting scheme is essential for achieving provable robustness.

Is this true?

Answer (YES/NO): NO